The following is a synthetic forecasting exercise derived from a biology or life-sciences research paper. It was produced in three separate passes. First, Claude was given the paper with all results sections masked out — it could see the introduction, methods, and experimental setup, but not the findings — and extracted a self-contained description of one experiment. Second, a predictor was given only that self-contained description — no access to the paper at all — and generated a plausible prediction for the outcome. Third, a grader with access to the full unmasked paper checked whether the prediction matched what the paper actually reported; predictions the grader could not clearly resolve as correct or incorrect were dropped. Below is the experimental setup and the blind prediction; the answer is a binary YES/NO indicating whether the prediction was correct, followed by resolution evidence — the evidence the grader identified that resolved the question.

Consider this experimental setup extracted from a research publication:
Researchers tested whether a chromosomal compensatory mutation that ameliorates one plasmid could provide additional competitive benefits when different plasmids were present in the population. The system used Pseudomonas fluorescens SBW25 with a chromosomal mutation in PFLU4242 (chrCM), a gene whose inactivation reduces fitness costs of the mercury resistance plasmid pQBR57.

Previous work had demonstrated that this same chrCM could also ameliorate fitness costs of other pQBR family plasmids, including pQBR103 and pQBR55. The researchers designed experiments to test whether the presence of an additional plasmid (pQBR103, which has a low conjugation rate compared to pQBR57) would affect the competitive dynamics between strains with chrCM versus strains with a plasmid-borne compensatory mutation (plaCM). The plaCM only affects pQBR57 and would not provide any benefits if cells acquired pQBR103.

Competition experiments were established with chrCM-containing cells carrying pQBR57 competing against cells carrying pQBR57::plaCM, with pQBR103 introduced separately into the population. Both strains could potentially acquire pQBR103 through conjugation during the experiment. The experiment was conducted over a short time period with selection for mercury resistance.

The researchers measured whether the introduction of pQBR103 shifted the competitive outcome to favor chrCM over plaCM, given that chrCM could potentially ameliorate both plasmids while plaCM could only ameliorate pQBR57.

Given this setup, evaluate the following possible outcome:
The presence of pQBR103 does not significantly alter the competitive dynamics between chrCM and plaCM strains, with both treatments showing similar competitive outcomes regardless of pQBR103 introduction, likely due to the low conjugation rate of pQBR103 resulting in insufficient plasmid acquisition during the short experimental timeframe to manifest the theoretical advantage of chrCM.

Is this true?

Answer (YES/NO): YES